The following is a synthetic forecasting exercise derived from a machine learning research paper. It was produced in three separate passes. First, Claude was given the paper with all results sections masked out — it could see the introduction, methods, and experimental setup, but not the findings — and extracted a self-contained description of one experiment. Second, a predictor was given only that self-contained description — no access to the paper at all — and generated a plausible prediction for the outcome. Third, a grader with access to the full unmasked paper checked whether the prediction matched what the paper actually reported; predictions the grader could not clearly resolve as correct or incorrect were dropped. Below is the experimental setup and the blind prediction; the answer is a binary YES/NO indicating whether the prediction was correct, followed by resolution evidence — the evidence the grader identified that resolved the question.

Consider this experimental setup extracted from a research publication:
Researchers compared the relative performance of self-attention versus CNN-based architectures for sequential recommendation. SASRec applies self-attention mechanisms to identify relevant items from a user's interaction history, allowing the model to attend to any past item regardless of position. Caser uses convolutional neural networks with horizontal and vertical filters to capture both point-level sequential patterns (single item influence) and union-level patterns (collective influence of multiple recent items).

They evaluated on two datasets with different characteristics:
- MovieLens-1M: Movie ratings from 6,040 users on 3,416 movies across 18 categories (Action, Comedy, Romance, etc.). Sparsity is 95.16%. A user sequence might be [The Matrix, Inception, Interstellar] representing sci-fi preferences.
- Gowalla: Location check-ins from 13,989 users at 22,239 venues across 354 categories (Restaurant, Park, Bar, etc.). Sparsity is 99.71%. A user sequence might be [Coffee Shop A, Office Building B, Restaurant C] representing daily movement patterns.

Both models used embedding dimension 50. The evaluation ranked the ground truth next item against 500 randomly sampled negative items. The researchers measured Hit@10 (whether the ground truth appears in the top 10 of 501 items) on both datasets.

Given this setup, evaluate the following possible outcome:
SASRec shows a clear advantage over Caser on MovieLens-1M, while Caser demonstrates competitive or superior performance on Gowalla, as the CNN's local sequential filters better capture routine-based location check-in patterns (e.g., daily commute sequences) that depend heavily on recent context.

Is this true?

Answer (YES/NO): NO